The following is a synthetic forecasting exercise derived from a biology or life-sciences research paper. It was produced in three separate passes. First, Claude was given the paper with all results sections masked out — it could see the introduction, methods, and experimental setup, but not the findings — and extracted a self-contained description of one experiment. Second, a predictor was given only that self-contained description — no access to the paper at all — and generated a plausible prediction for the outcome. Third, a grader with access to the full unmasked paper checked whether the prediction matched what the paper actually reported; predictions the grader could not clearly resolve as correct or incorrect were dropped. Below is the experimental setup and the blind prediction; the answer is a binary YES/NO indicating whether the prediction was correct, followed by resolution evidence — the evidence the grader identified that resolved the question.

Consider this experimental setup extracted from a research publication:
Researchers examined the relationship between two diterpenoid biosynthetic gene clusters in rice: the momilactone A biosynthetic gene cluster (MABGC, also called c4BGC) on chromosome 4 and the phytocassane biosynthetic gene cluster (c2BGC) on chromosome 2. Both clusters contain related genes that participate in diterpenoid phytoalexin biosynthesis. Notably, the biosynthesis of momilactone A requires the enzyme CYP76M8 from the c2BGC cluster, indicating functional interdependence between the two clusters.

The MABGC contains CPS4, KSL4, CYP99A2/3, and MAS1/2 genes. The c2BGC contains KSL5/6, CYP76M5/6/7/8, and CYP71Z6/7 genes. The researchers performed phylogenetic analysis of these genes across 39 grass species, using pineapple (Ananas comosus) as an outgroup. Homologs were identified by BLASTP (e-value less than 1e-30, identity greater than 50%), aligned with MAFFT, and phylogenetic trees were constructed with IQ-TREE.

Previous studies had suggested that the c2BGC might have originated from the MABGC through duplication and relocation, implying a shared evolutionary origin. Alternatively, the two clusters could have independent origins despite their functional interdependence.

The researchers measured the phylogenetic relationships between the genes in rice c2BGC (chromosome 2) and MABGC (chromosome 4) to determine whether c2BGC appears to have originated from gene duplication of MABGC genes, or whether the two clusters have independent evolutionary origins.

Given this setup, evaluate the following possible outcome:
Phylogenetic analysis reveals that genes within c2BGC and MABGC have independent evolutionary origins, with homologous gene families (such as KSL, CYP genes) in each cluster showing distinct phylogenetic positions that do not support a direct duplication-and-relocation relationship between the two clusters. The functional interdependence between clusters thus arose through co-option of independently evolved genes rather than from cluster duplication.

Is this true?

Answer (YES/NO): YES